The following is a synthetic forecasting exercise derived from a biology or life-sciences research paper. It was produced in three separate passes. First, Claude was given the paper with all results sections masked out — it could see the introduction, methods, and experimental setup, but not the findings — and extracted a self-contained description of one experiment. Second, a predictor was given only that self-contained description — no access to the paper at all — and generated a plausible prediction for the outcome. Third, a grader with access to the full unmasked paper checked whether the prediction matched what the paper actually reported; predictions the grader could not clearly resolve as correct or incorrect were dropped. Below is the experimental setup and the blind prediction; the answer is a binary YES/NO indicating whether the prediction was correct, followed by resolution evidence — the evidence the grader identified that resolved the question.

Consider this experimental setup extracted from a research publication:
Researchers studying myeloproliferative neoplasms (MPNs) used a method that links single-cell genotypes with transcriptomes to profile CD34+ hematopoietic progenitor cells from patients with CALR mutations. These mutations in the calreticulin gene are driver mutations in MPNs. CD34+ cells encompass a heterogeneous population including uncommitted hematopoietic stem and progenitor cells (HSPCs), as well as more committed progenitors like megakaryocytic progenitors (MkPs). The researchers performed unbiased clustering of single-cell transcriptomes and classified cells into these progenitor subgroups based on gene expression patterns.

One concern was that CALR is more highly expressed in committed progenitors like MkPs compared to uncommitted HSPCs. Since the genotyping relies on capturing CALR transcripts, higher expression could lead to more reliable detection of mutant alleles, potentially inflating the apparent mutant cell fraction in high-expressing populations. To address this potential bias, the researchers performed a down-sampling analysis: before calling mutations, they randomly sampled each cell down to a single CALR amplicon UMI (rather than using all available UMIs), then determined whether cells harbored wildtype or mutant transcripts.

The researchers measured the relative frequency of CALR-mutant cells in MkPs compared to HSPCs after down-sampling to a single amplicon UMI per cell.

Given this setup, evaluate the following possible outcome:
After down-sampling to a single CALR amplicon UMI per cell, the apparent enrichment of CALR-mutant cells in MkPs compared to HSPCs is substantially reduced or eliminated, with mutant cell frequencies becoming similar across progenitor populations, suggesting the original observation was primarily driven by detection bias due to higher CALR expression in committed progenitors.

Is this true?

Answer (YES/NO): NO